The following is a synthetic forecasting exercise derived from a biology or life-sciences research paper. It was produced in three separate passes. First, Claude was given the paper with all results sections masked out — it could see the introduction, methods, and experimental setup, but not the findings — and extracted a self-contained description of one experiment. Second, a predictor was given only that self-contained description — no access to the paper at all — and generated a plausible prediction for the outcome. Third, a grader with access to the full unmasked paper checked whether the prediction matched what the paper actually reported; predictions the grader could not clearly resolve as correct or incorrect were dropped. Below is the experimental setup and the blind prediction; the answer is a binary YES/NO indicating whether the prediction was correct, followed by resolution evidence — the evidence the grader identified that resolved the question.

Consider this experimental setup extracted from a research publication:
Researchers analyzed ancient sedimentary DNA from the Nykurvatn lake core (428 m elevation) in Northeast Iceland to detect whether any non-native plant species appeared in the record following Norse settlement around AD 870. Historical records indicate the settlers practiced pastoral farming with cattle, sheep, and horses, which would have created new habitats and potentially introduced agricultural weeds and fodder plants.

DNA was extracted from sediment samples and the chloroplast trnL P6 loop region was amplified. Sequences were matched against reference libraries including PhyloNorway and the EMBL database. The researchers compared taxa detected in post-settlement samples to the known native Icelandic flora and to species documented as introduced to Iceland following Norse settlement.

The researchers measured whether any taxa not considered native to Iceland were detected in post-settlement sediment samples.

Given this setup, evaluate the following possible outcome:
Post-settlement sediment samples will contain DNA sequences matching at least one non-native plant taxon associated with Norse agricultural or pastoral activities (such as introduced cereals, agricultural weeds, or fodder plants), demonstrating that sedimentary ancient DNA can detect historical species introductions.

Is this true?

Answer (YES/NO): NO